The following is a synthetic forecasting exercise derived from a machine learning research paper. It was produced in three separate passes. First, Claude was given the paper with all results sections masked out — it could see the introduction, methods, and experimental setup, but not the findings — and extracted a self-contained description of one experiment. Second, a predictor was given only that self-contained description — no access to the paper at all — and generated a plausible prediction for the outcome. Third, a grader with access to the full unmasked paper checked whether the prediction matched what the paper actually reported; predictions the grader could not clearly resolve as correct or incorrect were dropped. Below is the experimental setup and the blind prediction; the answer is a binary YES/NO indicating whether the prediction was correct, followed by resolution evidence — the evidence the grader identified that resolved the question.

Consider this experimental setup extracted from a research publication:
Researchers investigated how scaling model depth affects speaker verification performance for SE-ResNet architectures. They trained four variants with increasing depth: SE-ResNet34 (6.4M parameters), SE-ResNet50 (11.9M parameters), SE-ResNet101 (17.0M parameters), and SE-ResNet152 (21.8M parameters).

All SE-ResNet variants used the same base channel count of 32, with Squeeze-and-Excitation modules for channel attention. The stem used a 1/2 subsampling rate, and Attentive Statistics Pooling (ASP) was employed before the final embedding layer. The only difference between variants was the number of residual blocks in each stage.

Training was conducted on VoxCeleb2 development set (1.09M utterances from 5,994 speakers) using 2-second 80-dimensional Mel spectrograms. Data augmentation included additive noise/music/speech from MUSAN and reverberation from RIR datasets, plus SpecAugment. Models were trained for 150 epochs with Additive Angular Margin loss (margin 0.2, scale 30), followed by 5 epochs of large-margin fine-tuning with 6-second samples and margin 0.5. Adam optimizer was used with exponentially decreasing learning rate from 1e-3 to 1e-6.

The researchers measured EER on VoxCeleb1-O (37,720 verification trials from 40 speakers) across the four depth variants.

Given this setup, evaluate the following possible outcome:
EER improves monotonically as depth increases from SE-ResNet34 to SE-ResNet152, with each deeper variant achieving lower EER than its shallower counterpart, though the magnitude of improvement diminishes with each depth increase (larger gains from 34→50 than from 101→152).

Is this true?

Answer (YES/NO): NO